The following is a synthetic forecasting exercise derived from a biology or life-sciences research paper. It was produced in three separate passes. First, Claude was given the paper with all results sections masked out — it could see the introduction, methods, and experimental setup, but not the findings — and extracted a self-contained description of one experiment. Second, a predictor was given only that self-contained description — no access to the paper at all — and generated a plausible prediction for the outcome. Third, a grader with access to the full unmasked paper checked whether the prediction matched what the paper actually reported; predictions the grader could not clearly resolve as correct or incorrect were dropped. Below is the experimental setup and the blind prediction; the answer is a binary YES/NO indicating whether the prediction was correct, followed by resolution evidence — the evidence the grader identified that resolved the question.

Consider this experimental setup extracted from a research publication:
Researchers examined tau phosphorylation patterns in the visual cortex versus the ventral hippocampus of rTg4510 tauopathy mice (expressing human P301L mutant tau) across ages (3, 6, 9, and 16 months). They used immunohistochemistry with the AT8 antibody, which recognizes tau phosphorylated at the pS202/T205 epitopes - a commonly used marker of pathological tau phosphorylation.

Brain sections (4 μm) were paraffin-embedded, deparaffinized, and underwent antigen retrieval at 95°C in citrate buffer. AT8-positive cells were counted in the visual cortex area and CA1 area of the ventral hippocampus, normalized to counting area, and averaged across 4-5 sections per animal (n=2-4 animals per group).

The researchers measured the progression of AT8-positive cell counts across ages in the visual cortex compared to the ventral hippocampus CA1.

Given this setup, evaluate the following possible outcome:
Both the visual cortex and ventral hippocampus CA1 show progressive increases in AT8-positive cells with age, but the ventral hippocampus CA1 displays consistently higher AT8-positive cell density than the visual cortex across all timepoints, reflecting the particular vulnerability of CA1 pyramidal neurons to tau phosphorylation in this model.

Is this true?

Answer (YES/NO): NO